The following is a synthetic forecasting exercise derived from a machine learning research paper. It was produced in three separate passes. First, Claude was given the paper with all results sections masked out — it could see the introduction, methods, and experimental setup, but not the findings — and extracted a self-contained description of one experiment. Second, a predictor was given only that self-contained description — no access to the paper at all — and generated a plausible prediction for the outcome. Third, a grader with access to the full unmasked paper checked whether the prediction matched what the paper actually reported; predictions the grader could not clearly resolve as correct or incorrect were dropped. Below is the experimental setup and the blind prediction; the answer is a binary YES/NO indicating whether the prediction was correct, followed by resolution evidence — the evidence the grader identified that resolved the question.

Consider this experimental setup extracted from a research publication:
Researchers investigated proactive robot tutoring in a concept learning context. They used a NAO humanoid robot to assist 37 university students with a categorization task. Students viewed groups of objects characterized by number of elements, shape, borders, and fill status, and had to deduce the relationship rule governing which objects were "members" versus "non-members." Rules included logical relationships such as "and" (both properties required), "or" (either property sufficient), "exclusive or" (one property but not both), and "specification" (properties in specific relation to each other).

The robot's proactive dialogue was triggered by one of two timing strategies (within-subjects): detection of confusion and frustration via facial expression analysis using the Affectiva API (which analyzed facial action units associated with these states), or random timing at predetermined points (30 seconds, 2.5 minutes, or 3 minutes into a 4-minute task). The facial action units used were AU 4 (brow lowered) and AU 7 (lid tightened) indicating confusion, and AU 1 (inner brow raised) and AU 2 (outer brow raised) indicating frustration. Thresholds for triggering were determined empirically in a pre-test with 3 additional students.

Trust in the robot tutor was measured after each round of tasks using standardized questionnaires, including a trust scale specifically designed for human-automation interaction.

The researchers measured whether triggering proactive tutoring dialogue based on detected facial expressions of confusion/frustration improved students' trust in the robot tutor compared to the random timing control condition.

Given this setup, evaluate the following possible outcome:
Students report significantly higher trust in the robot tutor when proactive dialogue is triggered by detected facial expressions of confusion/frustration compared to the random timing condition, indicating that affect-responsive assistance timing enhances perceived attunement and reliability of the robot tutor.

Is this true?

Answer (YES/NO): NO